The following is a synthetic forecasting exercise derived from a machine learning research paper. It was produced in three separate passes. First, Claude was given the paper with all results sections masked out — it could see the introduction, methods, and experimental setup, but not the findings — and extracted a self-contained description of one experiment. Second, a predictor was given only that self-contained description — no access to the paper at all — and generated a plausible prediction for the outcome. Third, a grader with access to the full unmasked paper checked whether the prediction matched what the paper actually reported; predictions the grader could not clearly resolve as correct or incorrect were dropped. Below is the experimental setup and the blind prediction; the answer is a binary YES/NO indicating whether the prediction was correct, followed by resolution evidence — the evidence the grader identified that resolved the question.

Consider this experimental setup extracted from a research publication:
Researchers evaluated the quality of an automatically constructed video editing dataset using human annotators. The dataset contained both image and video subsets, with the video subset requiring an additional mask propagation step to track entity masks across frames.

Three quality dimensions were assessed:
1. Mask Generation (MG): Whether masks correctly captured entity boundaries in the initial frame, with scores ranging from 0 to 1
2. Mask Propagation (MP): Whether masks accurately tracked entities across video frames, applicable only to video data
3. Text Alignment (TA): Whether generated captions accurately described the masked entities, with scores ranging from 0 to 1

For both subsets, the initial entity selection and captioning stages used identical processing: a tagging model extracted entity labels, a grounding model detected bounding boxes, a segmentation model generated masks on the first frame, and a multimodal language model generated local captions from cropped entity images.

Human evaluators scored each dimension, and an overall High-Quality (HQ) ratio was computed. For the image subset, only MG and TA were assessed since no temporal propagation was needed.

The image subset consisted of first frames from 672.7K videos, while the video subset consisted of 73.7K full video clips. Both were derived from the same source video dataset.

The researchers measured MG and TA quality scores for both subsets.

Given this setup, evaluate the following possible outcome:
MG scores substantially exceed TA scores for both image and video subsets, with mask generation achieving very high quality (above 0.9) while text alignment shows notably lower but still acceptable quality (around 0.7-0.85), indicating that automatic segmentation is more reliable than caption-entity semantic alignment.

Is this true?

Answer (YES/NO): NO